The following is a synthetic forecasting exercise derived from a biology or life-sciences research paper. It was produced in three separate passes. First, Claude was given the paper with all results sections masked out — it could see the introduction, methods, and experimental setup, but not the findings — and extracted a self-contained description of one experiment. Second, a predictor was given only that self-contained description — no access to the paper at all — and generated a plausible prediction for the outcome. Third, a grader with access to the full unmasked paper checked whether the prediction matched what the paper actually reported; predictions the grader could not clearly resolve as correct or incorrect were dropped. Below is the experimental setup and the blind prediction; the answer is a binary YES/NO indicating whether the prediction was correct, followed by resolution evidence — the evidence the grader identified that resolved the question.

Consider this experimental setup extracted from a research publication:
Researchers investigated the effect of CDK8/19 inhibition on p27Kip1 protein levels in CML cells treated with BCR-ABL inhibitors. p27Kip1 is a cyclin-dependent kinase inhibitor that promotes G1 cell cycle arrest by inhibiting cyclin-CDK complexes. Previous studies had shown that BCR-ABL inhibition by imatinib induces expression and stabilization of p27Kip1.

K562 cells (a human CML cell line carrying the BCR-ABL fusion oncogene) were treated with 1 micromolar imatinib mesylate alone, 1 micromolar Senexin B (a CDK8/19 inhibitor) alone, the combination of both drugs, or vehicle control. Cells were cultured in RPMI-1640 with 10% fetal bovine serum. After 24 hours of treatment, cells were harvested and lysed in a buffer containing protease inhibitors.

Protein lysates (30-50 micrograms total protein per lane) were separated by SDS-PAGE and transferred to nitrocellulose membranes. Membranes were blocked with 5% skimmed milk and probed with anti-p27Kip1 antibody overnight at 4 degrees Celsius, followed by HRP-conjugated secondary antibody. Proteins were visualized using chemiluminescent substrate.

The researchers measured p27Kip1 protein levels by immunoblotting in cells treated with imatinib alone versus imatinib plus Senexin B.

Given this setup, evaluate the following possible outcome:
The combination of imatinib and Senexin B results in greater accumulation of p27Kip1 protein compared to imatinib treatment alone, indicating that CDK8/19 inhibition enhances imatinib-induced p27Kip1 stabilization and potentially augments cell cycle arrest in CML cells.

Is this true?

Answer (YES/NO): NO